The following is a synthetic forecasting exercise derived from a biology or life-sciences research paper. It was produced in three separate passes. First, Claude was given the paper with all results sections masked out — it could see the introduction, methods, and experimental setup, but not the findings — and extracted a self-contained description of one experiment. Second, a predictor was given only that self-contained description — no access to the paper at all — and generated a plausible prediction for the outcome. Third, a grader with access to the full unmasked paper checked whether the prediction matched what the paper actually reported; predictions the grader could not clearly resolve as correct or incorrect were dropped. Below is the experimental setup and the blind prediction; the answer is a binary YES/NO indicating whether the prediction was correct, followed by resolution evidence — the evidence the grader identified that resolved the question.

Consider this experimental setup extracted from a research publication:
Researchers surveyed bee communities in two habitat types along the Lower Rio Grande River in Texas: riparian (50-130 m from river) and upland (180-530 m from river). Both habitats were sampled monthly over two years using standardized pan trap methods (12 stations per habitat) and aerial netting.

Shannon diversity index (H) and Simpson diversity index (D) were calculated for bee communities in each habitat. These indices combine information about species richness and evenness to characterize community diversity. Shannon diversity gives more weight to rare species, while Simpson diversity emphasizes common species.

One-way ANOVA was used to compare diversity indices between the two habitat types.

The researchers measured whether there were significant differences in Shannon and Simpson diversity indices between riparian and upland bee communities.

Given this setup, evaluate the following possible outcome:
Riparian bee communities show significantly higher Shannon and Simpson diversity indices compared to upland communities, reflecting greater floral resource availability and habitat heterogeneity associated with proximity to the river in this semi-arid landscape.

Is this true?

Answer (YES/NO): NO